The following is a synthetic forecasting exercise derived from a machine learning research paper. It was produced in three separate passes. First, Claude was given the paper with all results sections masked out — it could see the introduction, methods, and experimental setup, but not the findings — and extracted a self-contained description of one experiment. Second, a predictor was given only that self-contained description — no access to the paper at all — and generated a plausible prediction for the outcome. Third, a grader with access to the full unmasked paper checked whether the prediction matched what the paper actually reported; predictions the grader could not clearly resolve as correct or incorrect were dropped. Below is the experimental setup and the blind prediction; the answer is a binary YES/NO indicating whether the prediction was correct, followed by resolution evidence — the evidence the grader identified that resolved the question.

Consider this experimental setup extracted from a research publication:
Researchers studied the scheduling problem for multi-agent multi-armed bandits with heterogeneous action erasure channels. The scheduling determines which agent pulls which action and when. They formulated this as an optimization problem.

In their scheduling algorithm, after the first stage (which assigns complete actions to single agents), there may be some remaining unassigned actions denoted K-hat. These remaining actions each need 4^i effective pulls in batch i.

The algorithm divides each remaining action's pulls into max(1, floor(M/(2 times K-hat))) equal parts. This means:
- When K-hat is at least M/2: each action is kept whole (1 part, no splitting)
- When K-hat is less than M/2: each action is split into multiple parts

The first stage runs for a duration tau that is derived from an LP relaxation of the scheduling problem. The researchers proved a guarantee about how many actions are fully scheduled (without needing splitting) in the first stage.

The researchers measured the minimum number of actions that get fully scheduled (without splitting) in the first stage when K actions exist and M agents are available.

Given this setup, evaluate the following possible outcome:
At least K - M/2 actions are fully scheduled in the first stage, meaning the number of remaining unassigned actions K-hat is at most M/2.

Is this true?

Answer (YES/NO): NO